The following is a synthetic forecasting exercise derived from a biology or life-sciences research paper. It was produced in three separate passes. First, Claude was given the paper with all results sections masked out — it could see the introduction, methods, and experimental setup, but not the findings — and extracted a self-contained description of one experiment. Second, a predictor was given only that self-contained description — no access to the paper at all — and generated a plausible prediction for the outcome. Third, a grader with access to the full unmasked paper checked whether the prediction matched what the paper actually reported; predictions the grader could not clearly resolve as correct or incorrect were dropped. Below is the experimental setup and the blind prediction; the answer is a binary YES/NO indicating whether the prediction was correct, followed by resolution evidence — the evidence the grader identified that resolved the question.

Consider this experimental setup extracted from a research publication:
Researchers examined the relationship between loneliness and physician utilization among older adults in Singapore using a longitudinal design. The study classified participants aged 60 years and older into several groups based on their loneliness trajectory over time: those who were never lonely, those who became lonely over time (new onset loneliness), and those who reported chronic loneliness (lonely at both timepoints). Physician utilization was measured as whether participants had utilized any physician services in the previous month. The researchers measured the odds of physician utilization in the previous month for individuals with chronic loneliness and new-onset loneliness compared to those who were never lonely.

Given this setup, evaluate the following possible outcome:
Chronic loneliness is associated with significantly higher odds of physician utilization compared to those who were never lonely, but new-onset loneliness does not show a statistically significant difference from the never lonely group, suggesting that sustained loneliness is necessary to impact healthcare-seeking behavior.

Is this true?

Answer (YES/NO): NO